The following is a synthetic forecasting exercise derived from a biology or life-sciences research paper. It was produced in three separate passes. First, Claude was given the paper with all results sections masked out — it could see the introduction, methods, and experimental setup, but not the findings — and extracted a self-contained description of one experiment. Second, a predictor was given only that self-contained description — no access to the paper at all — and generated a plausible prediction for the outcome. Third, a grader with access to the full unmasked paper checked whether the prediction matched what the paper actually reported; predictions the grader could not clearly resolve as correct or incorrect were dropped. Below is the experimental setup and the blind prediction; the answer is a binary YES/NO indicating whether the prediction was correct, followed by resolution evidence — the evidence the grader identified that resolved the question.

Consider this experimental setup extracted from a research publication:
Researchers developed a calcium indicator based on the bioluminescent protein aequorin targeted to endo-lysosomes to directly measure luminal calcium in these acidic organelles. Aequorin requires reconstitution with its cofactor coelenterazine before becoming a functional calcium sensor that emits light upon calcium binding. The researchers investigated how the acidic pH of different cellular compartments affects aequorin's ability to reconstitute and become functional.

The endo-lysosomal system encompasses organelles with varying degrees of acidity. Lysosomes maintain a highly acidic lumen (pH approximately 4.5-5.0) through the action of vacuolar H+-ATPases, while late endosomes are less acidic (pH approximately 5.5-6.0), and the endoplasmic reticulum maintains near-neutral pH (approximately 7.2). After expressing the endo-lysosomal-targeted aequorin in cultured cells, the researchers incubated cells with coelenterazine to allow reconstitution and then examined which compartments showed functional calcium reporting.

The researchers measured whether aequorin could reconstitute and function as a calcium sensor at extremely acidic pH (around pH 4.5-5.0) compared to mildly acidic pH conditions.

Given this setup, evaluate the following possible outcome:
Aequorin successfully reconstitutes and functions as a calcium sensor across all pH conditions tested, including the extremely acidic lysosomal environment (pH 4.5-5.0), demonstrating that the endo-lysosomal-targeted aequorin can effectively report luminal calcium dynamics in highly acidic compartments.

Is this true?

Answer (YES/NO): NO